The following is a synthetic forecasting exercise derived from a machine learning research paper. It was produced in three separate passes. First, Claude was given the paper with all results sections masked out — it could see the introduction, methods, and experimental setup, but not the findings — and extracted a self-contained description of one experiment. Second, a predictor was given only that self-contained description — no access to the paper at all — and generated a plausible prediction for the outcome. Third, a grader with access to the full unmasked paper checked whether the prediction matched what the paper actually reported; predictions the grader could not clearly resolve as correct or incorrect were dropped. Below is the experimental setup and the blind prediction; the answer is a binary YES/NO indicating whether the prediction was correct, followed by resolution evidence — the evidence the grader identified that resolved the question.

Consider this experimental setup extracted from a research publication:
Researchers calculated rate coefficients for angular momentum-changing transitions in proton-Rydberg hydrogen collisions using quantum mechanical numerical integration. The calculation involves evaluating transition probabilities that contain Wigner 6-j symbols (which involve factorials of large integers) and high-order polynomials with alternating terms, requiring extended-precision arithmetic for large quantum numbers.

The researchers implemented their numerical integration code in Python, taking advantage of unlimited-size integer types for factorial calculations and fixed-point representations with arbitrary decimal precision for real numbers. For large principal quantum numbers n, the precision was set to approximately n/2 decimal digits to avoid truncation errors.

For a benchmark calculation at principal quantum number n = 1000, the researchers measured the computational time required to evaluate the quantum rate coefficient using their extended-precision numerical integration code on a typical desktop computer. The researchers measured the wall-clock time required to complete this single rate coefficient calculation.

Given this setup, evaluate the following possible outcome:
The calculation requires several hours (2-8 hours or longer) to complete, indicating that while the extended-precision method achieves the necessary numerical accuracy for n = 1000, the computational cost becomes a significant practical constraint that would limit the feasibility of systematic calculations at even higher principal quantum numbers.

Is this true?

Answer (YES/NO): NO